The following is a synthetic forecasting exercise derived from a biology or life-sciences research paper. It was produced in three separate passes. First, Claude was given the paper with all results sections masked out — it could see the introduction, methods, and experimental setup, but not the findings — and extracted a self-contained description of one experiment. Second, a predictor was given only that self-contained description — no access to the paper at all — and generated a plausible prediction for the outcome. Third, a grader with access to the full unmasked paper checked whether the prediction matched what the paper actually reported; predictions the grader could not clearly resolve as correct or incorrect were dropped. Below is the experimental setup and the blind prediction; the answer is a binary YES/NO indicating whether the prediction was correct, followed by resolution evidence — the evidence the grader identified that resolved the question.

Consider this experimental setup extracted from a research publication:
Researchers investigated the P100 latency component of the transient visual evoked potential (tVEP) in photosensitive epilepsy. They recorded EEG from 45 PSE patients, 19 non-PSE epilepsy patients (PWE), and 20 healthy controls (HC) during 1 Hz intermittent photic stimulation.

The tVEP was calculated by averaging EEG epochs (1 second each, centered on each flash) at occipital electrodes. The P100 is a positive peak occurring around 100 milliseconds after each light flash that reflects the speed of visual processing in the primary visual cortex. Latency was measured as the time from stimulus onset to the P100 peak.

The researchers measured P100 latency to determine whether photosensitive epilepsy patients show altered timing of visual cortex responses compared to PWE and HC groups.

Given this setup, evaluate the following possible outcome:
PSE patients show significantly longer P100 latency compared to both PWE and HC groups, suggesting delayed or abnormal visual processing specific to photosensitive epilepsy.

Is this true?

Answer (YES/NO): NO